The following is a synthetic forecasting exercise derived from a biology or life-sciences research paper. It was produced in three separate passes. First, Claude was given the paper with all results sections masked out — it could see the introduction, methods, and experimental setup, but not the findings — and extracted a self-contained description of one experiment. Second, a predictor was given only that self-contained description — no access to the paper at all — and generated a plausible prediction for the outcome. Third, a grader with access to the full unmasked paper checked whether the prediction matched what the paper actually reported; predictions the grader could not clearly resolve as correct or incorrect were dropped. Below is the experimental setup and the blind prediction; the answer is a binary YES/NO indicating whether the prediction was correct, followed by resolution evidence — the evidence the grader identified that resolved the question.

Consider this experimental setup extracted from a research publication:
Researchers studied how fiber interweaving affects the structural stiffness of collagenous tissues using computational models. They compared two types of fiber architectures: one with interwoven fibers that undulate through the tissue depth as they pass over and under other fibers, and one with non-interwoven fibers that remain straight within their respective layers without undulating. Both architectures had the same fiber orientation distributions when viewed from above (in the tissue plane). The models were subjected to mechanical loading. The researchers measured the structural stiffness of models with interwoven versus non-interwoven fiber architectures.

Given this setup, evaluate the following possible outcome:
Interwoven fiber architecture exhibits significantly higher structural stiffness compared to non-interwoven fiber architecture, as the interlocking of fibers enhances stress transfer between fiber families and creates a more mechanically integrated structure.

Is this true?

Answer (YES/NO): NO